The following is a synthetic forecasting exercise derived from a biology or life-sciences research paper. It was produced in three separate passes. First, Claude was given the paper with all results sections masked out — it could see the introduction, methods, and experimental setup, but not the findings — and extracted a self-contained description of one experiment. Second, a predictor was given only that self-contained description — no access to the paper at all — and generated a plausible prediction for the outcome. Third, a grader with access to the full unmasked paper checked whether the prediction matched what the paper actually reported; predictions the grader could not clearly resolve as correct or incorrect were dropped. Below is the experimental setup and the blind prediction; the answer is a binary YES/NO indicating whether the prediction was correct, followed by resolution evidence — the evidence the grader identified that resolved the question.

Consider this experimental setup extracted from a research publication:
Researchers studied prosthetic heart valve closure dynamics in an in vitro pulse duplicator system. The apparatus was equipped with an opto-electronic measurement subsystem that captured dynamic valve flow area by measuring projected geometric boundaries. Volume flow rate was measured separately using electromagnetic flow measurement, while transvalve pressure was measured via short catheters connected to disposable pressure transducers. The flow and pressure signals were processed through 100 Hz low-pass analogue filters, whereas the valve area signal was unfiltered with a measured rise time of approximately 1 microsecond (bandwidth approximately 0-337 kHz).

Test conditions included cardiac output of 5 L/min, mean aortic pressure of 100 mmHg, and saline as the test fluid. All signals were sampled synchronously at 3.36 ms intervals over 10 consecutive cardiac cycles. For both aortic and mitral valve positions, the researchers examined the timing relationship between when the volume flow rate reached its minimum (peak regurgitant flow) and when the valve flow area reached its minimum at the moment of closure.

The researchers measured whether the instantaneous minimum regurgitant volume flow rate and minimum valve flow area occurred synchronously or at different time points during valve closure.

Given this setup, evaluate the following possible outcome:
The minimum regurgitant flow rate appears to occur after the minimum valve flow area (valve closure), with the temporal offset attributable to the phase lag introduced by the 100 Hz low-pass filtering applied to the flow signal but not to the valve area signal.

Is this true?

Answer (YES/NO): NO